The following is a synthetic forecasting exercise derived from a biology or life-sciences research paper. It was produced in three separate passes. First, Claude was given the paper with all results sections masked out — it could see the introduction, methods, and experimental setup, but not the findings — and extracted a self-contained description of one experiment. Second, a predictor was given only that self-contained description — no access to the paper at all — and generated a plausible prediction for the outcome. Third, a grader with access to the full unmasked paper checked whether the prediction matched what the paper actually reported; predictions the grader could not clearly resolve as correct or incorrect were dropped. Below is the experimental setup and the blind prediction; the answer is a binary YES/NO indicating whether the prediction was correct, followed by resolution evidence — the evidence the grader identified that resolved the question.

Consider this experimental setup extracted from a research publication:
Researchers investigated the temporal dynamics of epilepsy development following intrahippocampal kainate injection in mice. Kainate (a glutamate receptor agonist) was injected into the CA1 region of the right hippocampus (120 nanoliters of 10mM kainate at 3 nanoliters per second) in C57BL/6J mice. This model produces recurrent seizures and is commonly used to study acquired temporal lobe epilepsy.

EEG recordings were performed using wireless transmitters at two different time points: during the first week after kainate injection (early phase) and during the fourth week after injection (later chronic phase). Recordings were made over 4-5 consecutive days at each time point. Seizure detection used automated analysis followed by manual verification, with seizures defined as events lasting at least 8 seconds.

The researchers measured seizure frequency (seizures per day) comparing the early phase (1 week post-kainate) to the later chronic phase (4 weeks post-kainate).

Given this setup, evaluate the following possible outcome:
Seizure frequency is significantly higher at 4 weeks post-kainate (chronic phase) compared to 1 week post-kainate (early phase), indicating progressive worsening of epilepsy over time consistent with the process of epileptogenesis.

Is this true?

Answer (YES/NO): NO